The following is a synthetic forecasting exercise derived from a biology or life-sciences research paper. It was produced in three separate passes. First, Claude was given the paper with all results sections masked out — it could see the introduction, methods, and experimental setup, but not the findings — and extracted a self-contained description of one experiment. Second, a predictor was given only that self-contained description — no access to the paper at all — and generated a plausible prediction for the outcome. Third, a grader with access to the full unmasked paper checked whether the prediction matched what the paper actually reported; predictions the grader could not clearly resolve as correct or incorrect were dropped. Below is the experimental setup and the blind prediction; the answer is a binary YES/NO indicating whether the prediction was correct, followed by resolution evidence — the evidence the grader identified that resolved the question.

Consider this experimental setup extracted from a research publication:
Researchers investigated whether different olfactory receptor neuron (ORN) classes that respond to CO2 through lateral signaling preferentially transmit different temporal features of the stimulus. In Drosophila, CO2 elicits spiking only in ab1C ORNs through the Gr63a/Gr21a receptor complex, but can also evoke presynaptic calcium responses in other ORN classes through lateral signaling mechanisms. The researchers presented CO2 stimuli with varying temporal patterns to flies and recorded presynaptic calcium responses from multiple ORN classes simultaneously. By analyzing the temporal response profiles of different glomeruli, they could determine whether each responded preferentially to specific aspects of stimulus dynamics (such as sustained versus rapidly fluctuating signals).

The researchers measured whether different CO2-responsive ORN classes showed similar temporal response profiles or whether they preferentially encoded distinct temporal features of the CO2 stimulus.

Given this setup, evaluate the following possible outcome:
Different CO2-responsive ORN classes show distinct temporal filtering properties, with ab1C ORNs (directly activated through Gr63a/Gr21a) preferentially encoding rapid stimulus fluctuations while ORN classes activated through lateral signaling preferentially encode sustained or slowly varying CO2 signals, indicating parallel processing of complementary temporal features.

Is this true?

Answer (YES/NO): NO